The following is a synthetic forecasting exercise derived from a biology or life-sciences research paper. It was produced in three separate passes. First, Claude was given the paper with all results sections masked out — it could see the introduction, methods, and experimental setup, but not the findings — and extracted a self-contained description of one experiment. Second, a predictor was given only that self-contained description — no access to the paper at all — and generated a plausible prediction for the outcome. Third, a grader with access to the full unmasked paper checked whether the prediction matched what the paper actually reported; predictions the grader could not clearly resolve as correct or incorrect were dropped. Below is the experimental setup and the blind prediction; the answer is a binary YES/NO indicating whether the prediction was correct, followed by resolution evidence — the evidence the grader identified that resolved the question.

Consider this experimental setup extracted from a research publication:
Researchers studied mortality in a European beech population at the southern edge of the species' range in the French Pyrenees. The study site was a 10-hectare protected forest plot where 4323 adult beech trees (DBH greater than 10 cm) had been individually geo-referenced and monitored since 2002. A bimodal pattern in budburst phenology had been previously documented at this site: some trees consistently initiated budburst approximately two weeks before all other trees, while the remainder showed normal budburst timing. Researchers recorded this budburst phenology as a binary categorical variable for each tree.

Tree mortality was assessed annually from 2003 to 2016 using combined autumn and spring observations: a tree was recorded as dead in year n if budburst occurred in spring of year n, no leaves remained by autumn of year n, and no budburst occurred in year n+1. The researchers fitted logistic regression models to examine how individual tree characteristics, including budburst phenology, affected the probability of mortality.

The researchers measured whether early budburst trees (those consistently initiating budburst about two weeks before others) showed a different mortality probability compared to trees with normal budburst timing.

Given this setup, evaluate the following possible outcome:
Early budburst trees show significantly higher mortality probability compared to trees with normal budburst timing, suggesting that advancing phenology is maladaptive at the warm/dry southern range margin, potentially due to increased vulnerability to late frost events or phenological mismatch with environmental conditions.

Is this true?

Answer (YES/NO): YES